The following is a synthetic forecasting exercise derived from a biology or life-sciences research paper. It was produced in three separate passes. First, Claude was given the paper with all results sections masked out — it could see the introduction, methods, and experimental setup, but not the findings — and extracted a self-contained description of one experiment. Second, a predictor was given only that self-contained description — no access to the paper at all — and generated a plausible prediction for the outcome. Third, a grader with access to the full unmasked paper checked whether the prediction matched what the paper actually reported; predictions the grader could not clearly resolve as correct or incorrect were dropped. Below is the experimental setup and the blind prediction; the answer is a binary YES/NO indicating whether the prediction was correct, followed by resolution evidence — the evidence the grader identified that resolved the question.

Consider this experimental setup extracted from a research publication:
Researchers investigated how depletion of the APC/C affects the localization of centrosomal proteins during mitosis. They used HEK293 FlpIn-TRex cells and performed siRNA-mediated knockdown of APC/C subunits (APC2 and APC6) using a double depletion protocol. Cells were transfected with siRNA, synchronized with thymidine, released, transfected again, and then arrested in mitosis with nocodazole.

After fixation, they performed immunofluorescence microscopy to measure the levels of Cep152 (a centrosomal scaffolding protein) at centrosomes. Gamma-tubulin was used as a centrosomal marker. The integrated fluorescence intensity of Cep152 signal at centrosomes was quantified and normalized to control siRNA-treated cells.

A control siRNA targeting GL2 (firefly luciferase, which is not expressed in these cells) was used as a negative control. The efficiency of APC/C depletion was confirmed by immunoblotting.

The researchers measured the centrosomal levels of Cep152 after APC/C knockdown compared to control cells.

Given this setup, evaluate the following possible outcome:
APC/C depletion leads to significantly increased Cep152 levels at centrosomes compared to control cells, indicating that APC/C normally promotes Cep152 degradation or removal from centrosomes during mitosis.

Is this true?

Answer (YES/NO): YES